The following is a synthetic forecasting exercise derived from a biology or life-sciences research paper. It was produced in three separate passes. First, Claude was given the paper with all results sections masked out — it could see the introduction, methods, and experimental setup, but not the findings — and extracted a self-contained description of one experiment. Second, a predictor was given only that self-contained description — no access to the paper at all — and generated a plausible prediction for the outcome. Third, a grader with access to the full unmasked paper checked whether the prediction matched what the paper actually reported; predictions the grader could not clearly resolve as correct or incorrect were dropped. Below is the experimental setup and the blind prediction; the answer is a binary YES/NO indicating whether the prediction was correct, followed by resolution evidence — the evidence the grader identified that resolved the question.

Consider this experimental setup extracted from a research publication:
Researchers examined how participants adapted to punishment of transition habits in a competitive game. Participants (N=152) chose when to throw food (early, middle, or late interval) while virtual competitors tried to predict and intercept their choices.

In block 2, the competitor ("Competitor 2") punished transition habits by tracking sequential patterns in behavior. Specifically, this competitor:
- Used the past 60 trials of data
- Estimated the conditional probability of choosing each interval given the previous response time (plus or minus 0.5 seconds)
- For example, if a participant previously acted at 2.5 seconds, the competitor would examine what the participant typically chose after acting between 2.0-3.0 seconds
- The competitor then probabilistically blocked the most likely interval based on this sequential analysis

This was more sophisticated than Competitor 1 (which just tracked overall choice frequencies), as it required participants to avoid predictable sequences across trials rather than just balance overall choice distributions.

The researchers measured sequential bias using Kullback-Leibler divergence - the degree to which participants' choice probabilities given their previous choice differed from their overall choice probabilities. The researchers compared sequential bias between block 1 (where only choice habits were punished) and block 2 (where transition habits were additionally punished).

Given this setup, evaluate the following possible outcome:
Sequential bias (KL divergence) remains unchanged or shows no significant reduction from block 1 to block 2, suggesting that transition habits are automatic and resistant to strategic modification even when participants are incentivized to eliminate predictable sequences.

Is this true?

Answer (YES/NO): NO